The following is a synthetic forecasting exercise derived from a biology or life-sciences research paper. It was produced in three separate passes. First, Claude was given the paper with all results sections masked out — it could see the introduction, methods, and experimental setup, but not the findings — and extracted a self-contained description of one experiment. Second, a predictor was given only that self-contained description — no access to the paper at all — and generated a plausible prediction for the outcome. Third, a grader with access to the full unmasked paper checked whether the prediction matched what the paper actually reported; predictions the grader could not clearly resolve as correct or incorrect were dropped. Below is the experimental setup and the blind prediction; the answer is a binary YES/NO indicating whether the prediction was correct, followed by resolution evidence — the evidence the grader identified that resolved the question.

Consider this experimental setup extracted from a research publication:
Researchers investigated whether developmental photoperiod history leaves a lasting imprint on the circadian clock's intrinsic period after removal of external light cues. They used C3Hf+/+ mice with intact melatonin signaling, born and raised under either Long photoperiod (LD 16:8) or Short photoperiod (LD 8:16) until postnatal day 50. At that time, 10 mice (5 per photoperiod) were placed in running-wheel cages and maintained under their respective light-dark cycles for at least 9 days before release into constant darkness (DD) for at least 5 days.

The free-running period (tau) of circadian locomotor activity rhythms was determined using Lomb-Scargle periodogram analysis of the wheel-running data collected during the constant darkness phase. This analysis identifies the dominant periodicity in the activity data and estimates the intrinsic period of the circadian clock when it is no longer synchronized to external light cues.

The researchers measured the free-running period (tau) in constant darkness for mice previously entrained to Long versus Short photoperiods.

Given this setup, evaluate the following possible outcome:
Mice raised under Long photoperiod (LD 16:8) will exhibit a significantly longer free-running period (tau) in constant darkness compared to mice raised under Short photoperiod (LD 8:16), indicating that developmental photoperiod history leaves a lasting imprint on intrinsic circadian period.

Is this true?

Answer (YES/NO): NO